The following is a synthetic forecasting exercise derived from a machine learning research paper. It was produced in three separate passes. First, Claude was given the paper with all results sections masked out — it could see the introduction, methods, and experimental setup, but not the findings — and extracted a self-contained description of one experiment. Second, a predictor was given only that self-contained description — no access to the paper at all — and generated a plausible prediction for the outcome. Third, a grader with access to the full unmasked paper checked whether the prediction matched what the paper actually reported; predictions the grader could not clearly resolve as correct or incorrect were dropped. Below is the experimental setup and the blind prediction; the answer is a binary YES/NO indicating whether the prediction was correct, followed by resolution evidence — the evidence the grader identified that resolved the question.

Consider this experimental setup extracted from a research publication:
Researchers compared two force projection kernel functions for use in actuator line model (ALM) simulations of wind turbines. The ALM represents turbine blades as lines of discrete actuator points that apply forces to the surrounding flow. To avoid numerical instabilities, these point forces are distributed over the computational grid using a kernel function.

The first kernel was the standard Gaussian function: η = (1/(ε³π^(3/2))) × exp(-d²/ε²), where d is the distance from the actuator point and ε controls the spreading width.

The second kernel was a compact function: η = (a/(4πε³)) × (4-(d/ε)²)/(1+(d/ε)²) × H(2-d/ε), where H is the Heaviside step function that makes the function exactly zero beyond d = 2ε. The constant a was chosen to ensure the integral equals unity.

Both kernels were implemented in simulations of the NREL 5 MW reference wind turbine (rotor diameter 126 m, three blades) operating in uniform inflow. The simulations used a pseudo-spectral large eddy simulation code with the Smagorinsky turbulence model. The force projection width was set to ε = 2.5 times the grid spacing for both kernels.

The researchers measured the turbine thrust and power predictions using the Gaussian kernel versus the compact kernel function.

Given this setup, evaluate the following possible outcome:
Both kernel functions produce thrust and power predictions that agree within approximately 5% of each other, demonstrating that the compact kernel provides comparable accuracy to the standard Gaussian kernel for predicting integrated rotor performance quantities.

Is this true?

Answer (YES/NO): NO